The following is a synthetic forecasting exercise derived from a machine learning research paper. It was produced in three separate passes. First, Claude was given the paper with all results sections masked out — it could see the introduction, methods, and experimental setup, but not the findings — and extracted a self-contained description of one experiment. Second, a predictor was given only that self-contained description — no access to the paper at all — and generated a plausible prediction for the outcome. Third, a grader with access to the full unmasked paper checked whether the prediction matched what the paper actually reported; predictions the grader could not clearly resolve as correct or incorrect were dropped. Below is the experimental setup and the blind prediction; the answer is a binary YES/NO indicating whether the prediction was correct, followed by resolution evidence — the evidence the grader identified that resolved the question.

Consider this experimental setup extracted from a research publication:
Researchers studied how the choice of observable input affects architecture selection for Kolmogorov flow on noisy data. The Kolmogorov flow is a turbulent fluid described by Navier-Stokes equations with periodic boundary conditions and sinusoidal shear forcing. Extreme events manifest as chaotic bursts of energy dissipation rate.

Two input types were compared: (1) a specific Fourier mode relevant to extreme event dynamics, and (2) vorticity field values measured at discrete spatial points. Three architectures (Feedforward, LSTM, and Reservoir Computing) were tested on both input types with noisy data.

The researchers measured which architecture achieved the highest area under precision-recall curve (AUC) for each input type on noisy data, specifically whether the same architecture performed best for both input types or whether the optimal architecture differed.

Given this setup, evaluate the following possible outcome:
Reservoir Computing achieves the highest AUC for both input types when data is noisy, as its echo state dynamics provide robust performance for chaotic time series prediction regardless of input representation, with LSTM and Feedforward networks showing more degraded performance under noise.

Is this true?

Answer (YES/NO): NO